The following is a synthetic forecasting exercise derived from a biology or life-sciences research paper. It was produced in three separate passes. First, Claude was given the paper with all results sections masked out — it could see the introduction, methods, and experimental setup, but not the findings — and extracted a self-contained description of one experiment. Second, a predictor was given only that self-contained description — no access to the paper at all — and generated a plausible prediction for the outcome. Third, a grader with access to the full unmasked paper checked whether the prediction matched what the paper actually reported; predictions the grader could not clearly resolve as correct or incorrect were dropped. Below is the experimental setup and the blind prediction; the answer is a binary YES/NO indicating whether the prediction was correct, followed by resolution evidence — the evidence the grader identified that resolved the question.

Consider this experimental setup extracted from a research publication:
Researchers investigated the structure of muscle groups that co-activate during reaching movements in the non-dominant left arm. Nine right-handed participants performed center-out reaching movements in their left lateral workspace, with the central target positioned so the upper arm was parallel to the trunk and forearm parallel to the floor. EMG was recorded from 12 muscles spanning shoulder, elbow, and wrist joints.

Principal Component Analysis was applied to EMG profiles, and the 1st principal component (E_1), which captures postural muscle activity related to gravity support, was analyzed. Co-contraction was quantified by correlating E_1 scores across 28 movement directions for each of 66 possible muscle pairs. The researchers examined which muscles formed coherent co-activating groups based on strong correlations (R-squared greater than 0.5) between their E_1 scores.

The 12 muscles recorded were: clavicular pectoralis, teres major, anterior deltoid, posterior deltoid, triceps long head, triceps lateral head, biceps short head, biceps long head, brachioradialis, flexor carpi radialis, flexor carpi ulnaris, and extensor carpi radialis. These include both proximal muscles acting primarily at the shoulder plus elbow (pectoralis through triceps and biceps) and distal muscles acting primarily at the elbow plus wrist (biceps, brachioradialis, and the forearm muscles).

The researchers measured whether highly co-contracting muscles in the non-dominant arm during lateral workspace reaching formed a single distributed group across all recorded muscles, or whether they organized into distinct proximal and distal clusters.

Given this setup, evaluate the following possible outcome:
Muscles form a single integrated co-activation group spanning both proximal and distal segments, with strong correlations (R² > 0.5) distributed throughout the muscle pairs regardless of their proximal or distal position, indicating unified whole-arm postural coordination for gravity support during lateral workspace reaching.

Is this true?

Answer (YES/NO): NO